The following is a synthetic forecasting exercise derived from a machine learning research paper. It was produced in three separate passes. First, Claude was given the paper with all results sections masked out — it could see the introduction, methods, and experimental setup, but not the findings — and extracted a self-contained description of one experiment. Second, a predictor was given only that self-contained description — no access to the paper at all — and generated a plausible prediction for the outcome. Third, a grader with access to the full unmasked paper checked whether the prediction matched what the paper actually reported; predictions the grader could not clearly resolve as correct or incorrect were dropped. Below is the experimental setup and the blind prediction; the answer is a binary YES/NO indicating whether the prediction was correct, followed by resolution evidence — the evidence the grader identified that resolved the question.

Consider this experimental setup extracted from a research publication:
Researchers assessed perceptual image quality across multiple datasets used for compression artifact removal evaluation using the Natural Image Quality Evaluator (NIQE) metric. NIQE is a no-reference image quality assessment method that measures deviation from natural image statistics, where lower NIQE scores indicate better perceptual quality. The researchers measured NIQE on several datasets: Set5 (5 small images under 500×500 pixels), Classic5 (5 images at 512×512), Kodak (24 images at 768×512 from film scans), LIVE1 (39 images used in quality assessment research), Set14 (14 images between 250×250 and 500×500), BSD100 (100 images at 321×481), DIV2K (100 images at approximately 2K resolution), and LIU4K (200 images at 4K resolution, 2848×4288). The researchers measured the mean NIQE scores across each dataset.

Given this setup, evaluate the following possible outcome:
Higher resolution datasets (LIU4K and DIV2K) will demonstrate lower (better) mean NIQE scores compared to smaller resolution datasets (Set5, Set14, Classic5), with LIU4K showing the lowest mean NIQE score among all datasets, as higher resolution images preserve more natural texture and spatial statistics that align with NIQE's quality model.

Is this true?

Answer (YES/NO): YES